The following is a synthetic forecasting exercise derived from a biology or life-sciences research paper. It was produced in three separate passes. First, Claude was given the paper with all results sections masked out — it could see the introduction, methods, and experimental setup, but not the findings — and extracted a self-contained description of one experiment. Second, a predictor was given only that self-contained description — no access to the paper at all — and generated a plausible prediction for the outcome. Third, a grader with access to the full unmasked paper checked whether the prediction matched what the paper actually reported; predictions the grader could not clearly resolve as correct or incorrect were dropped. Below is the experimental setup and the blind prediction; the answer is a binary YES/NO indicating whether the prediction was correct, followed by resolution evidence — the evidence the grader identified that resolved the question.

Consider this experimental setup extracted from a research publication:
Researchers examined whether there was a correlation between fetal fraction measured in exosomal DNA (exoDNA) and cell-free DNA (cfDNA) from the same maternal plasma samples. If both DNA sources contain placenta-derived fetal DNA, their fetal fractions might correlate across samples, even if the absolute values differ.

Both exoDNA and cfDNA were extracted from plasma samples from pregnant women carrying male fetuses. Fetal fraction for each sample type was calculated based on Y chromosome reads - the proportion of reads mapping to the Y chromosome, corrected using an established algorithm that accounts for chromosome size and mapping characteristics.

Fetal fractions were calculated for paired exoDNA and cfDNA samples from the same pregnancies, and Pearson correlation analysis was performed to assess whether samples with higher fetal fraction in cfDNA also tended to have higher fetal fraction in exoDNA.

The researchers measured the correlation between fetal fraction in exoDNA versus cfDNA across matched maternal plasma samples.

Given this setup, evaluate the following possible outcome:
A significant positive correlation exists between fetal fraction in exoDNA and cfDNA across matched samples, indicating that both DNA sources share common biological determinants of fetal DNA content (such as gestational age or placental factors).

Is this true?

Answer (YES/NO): YES